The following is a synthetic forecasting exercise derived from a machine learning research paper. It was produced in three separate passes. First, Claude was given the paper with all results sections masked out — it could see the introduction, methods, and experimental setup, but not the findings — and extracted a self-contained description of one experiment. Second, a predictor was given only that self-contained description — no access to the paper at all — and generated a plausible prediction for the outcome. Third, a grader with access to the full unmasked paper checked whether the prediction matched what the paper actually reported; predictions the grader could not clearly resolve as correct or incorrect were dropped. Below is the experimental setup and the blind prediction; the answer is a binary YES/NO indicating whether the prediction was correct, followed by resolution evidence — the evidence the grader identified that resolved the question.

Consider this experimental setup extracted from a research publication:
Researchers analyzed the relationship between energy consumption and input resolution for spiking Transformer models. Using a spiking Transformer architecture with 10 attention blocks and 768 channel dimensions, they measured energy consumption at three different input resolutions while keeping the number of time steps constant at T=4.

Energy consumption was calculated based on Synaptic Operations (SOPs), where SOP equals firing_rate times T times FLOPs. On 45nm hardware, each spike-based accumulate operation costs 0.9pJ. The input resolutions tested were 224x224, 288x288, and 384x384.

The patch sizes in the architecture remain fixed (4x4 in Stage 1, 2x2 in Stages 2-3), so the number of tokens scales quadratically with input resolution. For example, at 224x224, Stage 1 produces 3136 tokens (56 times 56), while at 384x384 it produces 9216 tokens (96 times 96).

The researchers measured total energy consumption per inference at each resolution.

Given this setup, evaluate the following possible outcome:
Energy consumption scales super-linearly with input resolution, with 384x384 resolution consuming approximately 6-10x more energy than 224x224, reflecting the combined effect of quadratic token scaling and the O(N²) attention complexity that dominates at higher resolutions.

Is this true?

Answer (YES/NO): NO